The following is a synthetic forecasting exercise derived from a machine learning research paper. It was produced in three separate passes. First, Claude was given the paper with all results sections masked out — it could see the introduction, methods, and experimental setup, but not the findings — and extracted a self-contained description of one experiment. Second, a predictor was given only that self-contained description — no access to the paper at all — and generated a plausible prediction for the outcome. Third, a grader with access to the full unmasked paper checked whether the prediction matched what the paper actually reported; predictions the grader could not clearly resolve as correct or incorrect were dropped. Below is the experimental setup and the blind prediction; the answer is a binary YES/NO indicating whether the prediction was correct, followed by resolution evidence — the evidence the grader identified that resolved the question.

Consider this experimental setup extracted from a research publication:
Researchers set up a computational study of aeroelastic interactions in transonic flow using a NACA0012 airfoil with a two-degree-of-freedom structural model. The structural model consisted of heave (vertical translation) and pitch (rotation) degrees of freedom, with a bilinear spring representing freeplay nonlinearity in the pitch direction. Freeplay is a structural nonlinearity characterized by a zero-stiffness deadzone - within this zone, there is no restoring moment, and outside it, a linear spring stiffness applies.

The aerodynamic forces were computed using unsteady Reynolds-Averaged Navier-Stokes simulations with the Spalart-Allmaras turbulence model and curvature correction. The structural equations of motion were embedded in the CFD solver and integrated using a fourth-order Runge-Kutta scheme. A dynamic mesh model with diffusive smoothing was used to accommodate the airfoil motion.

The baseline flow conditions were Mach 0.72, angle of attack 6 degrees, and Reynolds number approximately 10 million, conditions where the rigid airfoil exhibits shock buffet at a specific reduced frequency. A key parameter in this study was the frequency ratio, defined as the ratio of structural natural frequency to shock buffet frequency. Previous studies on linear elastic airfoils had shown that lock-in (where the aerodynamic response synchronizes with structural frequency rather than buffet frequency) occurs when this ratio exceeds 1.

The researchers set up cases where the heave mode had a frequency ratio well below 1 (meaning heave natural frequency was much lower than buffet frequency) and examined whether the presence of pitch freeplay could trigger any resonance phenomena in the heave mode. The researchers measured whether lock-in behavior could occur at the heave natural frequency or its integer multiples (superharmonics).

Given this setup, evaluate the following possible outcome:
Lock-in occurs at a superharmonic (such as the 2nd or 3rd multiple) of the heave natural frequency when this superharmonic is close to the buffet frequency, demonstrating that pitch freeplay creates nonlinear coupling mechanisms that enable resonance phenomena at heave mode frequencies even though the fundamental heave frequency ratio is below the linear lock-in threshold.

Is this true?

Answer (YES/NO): YES